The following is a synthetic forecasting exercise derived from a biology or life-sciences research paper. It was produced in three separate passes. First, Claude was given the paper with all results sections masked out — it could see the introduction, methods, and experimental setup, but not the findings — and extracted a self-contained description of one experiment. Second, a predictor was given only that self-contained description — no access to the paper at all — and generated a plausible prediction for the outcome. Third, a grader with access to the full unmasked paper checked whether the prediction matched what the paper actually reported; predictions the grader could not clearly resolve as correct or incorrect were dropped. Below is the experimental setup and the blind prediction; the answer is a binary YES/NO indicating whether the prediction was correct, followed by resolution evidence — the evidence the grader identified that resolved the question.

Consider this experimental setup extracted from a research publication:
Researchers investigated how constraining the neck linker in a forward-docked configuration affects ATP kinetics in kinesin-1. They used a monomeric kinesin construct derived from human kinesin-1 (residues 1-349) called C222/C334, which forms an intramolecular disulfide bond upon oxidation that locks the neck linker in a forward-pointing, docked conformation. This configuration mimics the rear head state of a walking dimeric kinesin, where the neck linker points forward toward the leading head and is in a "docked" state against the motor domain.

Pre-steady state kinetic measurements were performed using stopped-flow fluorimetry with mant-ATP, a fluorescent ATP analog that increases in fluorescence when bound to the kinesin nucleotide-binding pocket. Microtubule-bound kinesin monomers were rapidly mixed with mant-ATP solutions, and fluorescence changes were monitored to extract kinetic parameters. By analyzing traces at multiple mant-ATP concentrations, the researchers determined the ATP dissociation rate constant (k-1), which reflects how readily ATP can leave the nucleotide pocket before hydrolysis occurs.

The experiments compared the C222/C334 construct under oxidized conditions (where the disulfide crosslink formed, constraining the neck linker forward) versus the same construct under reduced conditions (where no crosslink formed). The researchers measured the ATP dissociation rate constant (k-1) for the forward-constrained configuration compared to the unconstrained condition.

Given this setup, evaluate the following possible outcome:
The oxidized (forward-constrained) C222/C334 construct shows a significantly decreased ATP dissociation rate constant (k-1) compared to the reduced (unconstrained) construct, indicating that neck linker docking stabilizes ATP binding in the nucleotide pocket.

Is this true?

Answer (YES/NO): YES